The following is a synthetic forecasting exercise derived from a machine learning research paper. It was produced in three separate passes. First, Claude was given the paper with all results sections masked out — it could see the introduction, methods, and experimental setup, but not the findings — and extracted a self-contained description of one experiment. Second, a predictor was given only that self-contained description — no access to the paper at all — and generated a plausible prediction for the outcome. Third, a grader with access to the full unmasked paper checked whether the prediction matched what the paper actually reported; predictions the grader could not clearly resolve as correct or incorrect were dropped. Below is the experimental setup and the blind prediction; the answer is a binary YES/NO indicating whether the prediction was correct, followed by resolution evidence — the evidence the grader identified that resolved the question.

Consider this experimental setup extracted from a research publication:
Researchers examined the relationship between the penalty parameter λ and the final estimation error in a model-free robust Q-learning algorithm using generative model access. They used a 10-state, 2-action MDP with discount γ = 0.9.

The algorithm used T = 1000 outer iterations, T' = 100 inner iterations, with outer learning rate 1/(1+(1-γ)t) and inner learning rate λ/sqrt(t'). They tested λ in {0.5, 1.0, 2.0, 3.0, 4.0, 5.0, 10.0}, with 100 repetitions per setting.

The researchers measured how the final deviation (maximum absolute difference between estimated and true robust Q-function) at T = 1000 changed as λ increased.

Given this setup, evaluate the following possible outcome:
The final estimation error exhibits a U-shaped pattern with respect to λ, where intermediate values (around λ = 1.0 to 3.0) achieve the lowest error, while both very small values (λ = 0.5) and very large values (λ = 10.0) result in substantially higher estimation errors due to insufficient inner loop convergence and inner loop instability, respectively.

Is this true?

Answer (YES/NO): NO